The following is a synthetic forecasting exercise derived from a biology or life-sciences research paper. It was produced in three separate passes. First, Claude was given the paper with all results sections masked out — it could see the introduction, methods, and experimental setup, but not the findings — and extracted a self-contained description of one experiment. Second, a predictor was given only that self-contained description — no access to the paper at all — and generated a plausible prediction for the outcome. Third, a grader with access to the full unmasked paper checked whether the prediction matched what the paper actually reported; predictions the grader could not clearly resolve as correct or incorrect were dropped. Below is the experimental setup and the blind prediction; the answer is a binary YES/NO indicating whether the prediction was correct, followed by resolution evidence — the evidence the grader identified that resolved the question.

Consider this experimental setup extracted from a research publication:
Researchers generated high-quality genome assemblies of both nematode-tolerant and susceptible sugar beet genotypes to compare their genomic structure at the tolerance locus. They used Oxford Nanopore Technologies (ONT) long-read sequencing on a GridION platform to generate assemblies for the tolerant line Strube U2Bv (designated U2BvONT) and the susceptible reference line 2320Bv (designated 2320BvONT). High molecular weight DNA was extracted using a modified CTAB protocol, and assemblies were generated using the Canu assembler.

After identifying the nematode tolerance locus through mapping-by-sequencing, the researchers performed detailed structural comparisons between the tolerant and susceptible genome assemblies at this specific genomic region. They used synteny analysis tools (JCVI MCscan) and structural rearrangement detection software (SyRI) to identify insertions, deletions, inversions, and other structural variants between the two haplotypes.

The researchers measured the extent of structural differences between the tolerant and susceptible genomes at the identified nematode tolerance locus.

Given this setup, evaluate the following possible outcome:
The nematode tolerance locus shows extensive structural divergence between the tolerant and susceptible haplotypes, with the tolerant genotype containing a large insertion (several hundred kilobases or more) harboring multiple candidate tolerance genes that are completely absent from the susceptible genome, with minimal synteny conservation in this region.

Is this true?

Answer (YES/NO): NO